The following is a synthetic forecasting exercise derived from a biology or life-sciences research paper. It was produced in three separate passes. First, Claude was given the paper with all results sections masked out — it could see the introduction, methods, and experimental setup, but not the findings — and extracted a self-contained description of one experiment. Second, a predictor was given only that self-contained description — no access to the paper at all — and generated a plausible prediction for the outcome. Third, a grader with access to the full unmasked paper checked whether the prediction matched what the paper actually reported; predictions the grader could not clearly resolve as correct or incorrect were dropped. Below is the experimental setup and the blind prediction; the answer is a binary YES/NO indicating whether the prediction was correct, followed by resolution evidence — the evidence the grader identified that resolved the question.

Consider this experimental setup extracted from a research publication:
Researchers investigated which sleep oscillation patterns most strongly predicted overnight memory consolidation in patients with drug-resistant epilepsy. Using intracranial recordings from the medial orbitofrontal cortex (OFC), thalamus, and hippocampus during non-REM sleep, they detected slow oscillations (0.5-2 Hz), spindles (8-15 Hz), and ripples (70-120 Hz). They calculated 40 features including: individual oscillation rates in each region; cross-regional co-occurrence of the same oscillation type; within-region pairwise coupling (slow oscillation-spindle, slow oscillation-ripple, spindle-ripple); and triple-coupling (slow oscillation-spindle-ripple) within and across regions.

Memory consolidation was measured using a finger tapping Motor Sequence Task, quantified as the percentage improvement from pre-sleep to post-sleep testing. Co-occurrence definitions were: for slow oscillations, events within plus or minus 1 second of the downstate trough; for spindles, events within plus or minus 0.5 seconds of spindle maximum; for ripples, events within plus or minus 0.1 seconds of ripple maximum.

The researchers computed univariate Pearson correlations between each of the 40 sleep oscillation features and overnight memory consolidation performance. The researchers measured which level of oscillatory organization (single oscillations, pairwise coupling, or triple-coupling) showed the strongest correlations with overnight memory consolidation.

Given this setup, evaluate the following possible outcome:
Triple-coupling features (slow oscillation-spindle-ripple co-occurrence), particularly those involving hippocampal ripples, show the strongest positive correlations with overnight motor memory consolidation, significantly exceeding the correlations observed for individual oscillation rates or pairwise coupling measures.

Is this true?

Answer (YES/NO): NO